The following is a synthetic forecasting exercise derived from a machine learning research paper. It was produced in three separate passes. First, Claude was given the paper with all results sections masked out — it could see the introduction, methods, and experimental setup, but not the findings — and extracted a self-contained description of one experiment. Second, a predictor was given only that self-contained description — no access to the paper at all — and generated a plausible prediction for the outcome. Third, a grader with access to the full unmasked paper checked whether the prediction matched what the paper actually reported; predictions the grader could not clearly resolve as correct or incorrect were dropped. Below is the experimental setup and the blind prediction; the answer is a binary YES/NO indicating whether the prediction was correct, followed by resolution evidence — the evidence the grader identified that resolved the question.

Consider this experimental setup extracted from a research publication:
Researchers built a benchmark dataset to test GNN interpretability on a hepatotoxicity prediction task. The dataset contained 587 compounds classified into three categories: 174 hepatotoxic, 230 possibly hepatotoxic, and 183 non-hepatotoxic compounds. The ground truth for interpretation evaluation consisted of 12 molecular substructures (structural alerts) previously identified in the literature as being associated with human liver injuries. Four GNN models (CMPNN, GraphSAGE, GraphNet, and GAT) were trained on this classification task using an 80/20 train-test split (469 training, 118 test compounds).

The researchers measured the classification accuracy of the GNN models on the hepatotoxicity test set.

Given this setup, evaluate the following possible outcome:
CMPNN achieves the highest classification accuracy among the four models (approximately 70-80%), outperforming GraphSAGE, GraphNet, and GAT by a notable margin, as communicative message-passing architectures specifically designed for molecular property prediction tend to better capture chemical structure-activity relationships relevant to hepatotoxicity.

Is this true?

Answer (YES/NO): NO